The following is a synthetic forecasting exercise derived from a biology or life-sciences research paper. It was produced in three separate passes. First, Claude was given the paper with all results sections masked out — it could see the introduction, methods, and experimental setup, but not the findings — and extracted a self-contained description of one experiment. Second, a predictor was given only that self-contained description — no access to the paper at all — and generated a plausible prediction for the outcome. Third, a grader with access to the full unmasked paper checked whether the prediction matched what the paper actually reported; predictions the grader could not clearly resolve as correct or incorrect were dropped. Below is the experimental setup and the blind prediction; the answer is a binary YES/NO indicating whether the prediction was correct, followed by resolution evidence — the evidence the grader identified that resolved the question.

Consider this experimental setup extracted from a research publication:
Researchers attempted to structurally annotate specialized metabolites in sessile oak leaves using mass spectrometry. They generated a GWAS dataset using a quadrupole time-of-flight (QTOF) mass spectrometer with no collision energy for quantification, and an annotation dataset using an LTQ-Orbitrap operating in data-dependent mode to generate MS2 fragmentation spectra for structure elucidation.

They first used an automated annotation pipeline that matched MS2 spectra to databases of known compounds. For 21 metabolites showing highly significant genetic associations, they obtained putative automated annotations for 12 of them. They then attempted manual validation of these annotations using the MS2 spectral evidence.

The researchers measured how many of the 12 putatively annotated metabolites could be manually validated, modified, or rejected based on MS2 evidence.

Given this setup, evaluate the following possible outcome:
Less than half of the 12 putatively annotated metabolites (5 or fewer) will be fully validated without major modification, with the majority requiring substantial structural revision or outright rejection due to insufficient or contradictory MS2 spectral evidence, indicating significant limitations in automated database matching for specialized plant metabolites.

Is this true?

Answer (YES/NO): YES